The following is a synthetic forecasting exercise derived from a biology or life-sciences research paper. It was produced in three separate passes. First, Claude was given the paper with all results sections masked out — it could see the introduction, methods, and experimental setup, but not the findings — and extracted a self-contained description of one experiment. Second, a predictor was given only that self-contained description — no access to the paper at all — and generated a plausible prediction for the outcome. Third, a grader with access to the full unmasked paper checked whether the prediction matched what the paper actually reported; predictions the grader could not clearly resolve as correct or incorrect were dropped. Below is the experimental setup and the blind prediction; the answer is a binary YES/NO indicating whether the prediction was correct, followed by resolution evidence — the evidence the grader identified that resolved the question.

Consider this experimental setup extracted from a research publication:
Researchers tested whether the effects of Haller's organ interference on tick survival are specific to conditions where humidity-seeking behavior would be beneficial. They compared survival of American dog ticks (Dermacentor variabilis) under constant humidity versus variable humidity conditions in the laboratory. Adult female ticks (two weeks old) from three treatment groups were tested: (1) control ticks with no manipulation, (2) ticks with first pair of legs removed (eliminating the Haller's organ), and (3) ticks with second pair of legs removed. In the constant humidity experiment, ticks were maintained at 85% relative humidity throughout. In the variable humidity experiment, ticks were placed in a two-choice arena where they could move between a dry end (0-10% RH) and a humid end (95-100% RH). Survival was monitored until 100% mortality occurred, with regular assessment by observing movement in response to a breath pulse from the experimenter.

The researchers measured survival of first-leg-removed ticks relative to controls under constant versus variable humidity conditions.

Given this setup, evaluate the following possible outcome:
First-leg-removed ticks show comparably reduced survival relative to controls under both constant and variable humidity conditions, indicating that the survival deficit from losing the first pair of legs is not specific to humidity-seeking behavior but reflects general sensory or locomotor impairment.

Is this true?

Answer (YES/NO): NO